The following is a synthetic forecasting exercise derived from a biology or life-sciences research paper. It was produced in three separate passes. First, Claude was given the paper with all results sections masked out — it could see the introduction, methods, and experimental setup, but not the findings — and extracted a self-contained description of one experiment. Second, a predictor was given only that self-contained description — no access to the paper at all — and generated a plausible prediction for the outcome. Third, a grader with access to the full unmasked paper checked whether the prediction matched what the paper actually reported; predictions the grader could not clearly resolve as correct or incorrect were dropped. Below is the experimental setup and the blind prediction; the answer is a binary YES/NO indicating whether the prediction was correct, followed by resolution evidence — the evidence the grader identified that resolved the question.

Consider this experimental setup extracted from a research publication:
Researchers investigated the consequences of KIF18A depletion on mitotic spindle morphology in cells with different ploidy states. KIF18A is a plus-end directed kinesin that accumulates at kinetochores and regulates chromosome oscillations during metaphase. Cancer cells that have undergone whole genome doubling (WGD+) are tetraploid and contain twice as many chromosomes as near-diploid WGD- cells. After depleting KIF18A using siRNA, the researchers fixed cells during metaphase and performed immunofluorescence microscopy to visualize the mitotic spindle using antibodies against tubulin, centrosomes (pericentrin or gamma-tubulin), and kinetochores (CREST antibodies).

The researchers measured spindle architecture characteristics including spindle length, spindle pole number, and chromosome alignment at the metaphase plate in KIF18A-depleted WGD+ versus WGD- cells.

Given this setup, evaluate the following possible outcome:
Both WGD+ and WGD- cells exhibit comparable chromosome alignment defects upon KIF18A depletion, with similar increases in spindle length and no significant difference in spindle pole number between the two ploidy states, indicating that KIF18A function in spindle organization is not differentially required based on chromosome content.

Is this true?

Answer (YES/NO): NO